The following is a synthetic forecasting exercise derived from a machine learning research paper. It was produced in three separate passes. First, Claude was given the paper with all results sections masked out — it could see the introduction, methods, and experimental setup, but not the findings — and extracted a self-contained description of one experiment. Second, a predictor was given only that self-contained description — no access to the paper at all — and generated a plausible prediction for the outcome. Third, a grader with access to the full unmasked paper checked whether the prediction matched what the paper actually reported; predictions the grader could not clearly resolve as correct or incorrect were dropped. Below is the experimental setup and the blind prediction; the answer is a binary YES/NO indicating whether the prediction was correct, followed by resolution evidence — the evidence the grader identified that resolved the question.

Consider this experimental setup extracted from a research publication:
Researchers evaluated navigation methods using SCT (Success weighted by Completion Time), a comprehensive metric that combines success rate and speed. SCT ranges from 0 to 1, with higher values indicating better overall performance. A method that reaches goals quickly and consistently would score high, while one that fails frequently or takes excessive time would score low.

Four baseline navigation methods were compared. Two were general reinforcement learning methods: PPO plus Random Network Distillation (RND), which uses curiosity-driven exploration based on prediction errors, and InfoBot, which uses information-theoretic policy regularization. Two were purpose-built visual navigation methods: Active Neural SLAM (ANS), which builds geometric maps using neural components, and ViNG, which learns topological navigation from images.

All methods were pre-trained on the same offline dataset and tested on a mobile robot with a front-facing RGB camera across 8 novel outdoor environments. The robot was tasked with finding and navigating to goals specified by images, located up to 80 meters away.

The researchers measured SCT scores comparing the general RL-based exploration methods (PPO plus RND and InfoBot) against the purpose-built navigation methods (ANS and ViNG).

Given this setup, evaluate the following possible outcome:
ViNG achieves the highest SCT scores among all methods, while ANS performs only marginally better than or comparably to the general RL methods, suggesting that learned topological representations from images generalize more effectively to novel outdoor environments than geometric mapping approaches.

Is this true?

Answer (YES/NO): NO